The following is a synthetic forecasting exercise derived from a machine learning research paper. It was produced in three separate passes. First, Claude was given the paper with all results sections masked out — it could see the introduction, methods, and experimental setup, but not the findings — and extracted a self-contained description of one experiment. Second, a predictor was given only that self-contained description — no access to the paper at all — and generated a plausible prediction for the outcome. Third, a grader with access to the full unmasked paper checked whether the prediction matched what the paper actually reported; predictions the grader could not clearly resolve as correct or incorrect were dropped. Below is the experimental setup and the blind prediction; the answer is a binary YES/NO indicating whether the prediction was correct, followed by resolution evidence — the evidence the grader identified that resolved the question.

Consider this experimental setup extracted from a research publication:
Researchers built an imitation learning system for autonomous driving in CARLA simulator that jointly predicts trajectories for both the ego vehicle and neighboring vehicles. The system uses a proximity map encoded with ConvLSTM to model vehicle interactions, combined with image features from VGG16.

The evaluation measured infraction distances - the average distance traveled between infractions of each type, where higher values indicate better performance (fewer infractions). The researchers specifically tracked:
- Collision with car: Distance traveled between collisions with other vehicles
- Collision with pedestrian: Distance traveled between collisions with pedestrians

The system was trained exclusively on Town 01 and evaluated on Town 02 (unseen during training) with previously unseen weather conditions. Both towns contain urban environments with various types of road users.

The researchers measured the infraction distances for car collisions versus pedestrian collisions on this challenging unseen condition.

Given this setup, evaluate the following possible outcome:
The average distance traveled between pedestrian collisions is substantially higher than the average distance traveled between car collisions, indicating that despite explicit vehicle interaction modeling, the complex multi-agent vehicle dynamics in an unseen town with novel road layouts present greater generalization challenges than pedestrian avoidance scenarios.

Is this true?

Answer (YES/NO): NO